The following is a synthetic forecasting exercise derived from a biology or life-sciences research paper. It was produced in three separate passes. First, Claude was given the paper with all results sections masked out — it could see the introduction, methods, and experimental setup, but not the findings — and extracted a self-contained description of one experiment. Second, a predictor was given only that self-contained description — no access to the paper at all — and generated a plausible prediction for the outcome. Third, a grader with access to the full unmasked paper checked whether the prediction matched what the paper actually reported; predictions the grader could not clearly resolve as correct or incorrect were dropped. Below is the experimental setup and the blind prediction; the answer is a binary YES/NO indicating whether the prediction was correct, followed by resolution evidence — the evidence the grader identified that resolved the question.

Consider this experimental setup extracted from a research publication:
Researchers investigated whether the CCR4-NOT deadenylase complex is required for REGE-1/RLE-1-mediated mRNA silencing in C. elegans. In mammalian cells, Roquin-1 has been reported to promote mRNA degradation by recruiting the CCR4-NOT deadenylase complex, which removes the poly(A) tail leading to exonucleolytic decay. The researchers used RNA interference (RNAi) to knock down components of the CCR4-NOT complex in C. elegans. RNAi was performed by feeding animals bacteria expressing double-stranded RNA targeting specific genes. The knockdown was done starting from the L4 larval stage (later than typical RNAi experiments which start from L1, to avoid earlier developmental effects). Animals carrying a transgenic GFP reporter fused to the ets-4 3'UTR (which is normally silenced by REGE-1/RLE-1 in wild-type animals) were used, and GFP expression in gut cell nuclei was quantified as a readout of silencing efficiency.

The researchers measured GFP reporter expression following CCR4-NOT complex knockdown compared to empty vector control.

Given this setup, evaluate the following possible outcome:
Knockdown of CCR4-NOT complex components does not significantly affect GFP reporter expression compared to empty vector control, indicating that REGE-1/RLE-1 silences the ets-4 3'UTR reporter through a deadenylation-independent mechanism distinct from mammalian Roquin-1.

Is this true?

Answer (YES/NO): YES